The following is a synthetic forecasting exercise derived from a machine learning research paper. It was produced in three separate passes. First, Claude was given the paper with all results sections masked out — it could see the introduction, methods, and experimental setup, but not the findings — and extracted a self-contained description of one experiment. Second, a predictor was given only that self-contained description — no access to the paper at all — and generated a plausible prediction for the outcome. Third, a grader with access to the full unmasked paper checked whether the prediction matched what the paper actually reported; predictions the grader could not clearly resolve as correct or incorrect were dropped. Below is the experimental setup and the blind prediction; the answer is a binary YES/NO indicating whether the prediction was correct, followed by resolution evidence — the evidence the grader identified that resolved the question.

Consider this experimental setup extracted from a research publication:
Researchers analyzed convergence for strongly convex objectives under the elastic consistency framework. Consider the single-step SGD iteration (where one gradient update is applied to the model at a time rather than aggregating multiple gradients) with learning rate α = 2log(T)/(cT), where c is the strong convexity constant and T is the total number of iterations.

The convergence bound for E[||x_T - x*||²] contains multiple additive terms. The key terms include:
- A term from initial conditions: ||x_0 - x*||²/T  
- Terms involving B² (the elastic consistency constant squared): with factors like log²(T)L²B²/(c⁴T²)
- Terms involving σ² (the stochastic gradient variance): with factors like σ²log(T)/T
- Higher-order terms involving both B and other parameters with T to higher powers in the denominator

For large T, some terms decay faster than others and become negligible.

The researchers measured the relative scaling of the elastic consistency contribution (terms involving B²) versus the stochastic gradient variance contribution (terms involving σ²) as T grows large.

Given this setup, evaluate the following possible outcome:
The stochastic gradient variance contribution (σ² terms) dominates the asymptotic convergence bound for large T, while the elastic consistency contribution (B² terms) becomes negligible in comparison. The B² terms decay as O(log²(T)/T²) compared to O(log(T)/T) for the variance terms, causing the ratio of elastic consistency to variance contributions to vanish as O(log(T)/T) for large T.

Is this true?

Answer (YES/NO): YES